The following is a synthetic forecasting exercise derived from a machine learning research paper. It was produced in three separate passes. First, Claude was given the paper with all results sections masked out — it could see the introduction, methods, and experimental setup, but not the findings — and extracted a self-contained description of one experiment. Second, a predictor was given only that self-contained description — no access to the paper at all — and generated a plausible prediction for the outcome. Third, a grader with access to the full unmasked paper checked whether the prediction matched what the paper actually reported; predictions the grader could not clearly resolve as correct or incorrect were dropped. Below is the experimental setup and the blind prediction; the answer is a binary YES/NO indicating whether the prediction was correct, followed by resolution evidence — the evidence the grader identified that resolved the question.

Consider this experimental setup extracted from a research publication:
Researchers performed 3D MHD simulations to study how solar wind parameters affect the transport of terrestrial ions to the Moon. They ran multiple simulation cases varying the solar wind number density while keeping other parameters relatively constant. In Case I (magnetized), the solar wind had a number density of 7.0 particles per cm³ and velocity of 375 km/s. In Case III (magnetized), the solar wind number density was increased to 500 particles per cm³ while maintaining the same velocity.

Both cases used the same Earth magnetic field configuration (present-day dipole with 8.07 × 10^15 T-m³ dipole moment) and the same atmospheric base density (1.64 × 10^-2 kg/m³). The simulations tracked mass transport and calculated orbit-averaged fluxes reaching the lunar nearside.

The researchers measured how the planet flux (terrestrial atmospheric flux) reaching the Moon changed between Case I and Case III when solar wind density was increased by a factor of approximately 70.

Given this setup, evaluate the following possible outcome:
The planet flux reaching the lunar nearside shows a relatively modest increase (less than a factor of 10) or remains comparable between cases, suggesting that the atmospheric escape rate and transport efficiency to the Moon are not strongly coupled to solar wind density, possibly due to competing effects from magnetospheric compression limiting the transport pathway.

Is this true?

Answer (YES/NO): YES